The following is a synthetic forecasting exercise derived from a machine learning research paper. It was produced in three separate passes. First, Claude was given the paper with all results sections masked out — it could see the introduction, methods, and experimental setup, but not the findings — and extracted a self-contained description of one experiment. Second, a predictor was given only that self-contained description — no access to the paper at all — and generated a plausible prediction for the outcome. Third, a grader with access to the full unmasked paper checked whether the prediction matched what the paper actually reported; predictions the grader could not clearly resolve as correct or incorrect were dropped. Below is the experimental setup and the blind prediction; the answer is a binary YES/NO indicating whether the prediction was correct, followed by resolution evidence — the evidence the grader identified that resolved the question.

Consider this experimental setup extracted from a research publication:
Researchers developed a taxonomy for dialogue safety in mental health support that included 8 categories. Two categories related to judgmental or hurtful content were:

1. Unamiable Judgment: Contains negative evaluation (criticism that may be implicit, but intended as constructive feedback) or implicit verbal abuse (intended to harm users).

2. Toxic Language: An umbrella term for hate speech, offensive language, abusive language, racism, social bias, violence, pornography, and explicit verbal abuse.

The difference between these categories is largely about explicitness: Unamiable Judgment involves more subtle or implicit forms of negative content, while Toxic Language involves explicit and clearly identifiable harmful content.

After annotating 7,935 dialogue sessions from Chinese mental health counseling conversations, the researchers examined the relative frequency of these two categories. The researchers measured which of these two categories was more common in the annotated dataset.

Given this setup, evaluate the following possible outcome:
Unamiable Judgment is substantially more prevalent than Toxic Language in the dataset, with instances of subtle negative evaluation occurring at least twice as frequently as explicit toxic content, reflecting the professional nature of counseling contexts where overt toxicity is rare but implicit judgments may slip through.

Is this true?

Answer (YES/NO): YES